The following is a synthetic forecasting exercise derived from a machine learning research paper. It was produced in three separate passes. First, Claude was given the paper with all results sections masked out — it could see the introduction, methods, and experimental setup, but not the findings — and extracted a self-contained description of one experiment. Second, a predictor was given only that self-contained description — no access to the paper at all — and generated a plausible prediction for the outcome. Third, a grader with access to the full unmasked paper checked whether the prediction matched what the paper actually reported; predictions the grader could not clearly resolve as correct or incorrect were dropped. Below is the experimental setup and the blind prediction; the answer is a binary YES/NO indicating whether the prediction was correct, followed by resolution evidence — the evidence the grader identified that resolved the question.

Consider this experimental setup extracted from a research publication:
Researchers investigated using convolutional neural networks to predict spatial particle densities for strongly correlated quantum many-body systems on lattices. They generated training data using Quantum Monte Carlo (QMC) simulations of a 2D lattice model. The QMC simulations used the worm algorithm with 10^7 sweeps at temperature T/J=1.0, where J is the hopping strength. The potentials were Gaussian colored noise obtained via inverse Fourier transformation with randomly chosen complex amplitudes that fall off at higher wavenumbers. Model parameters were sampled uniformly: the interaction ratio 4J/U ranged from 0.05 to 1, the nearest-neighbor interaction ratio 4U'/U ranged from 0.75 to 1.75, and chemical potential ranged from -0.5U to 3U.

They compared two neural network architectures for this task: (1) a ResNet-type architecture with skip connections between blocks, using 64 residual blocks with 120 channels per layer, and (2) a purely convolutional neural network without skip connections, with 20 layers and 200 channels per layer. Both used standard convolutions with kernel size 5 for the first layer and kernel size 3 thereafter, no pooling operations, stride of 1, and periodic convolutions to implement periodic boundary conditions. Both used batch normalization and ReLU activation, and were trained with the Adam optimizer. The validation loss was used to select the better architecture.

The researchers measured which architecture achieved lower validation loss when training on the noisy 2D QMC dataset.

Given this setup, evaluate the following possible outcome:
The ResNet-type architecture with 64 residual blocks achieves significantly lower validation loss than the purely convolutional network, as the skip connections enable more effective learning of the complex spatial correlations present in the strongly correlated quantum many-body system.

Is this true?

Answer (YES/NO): NO